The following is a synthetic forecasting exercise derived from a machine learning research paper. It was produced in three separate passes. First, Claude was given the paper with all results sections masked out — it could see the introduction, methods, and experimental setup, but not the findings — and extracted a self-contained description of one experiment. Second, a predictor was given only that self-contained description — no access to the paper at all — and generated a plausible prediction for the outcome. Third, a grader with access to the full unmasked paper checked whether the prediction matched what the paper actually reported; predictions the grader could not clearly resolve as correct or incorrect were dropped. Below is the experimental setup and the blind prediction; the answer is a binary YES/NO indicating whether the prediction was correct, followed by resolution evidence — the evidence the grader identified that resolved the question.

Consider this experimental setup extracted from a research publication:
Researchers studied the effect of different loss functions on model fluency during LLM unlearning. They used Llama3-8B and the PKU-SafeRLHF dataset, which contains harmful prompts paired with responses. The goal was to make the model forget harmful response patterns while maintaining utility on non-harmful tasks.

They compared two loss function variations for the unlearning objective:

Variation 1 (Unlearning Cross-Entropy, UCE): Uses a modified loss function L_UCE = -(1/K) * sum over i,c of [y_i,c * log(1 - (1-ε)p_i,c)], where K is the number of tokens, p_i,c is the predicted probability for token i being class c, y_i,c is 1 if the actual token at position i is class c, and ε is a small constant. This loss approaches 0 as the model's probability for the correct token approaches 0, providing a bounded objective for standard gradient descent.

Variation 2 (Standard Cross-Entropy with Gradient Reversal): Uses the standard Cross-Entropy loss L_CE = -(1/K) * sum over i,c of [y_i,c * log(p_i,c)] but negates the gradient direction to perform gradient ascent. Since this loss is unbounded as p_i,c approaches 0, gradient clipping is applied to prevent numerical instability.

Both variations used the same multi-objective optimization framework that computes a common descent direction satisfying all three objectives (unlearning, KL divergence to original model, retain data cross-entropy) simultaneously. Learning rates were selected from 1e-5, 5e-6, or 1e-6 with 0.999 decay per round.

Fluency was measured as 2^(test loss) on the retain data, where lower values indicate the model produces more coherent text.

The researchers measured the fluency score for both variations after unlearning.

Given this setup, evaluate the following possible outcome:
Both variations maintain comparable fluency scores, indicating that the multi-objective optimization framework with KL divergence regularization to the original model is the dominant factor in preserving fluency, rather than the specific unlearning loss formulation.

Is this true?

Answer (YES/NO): NO